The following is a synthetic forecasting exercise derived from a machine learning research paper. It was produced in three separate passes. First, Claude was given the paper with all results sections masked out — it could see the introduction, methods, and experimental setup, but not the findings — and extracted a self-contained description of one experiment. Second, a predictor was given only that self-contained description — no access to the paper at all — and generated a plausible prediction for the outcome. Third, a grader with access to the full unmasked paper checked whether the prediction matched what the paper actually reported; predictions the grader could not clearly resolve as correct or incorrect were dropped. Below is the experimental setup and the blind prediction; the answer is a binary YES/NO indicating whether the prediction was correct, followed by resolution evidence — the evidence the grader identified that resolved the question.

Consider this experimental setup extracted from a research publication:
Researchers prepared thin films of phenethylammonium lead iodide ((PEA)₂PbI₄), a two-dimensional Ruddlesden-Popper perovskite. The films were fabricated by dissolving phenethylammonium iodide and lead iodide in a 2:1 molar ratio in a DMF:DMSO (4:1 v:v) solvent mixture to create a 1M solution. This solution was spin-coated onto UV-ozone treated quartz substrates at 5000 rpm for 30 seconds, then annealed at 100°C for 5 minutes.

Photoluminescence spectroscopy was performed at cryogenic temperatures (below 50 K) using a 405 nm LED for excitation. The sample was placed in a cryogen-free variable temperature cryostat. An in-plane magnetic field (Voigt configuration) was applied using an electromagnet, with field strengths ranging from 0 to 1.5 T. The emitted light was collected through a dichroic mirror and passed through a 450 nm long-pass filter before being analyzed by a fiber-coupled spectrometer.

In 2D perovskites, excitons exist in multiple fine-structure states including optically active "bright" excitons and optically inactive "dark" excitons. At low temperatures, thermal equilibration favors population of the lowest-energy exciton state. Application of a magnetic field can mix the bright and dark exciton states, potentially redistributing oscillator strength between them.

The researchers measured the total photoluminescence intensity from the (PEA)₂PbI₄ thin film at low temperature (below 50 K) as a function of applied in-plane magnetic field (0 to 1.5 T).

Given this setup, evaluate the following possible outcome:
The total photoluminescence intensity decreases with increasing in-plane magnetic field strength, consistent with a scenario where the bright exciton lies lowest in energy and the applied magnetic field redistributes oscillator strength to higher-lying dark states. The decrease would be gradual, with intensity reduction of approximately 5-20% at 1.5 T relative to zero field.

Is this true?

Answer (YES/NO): NO